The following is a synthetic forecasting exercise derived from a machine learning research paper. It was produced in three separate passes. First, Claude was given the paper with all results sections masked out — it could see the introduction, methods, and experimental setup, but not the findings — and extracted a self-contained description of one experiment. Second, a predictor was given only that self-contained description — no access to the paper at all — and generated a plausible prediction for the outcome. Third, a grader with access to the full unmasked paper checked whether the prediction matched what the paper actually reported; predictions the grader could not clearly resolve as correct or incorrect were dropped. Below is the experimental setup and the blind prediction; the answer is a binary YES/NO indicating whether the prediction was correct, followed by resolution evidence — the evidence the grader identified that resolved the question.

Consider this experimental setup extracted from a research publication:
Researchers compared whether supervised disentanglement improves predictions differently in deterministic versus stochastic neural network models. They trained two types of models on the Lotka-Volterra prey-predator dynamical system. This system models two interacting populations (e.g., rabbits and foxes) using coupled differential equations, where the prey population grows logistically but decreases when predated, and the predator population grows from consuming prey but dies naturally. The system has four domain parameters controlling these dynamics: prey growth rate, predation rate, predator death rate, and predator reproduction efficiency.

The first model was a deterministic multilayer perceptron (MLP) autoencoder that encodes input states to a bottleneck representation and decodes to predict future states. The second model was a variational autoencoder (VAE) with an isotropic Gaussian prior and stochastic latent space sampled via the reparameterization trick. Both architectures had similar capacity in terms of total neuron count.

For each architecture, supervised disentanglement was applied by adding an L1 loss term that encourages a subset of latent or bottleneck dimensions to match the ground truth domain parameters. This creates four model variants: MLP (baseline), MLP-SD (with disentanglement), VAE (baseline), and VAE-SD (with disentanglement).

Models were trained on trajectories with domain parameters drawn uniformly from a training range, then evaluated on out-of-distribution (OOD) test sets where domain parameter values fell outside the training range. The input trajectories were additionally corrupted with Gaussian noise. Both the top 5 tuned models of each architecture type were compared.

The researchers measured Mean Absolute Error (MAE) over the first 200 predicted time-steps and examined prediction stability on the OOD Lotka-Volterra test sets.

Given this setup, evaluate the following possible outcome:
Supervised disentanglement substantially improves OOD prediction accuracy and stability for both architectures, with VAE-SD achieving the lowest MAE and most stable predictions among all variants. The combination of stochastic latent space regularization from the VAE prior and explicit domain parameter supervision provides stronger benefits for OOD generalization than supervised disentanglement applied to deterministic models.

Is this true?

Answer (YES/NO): NO